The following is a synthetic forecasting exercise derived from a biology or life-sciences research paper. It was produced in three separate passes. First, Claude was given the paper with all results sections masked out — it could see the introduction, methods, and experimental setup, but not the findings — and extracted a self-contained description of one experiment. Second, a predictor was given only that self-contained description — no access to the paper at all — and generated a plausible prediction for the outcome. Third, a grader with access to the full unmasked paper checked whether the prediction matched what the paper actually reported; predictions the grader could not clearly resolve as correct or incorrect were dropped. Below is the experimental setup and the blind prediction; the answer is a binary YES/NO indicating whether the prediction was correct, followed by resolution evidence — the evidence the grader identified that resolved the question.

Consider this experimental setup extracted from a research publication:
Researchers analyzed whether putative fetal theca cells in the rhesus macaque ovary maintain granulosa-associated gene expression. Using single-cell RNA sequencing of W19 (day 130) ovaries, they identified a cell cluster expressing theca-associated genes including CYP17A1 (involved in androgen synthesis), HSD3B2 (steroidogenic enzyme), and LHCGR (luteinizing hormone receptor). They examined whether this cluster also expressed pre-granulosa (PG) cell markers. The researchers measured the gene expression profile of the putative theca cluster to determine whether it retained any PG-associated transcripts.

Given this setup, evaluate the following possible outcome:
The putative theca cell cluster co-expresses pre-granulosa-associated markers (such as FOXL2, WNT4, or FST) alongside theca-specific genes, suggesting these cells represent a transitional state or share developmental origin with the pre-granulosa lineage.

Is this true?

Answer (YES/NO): NO